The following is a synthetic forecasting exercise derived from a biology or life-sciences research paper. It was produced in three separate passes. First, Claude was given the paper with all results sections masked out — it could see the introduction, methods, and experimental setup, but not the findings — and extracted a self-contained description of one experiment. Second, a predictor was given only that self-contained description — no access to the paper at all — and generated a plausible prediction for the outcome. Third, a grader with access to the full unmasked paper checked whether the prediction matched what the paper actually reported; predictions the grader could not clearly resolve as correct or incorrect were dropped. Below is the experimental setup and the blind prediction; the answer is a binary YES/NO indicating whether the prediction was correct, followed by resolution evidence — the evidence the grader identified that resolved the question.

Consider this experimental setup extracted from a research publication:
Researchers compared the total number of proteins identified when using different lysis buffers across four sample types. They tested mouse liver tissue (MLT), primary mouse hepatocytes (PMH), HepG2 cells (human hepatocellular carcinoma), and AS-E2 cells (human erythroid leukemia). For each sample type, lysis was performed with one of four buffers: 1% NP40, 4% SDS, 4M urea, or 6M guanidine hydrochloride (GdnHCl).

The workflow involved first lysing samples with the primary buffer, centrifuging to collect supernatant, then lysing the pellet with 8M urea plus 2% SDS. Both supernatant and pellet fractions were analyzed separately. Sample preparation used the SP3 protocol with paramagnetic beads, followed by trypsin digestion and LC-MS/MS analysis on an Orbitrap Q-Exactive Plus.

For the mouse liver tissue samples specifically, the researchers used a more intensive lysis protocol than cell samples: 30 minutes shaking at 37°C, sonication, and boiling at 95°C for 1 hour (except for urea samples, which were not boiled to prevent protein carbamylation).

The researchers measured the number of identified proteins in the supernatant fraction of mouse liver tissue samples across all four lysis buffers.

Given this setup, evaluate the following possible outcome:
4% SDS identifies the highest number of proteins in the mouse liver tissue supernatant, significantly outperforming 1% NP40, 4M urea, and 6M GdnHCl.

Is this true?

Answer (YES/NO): NO